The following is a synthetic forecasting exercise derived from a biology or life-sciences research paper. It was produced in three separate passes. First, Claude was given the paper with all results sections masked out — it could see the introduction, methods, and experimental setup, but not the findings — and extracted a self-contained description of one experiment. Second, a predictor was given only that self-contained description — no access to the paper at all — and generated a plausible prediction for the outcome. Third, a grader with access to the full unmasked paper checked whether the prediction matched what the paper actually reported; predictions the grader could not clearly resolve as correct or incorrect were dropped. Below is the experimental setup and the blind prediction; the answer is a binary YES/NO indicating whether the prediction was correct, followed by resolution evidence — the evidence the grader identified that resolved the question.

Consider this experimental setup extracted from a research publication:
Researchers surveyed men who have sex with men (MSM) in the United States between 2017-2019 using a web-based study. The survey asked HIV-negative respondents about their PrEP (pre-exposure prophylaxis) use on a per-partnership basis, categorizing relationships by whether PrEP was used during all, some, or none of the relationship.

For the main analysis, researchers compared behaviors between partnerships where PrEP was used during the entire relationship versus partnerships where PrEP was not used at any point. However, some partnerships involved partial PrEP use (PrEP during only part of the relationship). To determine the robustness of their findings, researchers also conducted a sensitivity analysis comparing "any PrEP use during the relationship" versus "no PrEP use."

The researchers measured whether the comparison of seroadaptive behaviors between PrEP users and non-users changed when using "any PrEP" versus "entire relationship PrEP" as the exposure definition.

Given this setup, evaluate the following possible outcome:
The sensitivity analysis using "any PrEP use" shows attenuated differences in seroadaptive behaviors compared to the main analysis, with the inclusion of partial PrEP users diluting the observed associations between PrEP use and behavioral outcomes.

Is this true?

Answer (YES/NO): NO